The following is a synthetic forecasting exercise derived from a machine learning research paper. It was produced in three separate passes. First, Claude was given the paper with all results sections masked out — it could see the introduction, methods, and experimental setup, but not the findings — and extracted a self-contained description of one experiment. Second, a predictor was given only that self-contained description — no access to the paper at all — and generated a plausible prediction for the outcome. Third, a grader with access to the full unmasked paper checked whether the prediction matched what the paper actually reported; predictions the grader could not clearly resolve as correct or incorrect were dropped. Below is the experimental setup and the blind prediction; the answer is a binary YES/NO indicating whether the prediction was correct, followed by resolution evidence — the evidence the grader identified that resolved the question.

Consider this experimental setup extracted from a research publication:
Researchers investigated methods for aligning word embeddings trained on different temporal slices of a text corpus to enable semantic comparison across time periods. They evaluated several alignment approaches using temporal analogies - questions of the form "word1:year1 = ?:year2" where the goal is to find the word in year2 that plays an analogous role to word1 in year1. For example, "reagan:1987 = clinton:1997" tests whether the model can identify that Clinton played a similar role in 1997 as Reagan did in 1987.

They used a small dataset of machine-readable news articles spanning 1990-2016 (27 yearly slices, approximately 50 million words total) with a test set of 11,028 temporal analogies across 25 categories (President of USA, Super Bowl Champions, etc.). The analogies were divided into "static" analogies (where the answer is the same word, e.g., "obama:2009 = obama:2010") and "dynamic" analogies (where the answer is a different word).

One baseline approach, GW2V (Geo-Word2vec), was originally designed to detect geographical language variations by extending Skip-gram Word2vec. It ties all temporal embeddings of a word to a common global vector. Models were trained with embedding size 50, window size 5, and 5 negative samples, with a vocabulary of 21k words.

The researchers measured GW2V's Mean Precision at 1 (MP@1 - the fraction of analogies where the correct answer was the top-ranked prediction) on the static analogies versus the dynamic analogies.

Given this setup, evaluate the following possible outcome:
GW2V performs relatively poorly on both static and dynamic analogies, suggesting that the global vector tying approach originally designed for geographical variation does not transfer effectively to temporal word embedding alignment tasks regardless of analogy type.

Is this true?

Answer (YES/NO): NO